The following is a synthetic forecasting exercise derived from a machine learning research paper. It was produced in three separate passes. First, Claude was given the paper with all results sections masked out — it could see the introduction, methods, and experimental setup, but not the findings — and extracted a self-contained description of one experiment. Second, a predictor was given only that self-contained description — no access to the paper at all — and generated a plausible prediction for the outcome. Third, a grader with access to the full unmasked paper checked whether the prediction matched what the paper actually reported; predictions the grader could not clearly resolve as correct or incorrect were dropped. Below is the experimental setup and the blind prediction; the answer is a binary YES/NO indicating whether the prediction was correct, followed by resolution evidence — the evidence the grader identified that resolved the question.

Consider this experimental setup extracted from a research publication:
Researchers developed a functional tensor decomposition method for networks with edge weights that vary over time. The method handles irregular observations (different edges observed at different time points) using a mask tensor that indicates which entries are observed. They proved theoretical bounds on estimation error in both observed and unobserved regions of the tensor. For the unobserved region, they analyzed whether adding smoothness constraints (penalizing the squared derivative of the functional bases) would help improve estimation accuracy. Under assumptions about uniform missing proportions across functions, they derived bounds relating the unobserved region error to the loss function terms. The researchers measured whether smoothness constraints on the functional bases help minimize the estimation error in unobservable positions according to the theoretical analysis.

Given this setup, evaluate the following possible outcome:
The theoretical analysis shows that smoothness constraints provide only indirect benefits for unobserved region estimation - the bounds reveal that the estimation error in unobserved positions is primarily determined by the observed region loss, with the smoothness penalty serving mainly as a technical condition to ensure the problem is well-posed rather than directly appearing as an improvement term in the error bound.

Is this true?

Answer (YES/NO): NO